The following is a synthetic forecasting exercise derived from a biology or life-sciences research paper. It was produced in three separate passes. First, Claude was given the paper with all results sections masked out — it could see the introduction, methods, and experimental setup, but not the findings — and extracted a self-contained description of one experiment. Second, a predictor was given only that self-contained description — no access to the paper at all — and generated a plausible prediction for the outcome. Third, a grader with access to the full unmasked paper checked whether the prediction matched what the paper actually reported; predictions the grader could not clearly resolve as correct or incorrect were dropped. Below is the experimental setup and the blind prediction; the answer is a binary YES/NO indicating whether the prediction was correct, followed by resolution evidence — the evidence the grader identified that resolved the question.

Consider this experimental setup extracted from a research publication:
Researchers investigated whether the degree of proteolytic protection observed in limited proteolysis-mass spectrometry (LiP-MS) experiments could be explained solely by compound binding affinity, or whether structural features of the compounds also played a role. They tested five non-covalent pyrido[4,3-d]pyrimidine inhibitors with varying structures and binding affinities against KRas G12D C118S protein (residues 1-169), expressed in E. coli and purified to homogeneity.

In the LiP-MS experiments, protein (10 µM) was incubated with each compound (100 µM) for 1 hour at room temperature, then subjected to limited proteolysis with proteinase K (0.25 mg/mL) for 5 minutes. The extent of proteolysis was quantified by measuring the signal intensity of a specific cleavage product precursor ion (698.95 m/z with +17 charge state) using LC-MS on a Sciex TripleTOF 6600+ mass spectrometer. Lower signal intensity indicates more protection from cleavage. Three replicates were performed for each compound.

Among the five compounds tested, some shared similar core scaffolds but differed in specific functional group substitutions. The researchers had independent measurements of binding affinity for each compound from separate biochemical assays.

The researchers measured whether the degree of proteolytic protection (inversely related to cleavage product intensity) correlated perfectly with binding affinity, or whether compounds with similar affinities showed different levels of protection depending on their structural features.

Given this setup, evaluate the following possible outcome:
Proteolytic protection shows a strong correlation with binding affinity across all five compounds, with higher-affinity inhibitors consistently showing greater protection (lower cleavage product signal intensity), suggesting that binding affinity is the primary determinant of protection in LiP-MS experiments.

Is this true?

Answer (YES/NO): NO